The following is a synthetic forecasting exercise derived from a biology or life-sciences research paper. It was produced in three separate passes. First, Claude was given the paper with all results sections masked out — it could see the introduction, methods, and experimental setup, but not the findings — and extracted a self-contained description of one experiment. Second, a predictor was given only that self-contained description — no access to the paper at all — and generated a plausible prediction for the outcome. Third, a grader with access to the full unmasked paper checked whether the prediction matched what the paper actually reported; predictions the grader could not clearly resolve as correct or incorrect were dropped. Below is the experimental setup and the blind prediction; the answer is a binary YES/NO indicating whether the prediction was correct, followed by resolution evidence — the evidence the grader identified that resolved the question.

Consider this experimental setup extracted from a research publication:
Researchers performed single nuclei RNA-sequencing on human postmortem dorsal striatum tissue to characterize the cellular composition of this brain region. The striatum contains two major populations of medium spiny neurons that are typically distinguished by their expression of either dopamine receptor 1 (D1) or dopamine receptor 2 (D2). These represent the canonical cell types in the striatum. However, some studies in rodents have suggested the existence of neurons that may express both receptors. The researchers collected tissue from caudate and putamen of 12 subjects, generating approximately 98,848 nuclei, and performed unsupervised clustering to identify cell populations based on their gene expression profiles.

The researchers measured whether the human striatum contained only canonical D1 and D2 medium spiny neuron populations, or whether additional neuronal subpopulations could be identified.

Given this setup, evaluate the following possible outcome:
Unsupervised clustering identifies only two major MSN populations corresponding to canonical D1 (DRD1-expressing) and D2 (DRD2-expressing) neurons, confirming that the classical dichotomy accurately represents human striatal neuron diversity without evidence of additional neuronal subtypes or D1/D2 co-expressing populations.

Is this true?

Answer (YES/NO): NO